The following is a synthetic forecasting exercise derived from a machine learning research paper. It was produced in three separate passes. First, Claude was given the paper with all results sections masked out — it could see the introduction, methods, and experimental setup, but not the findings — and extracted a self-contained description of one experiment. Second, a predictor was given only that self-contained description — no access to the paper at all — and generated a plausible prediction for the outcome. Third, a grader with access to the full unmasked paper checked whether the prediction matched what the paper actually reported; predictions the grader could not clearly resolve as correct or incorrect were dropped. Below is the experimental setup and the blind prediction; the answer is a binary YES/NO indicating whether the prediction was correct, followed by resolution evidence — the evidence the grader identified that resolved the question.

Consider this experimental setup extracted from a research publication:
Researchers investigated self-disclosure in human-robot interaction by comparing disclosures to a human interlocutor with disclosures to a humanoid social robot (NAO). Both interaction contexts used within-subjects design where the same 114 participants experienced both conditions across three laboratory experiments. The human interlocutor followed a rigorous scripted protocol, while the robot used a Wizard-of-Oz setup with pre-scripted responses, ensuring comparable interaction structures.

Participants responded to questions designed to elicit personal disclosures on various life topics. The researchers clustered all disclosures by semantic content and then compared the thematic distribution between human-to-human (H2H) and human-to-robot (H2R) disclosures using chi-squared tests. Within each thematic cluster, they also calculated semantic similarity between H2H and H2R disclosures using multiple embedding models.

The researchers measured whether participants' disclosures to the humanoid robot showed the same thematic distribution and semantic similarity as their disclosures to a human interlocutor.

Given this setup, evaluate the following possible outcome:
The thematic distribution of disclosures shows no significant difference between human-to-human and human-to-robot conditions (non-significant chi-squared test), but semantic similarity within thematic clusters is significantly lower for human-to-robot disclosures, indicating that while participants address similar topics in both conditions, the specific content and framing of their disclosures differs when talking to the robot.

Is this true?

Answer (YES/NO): NO